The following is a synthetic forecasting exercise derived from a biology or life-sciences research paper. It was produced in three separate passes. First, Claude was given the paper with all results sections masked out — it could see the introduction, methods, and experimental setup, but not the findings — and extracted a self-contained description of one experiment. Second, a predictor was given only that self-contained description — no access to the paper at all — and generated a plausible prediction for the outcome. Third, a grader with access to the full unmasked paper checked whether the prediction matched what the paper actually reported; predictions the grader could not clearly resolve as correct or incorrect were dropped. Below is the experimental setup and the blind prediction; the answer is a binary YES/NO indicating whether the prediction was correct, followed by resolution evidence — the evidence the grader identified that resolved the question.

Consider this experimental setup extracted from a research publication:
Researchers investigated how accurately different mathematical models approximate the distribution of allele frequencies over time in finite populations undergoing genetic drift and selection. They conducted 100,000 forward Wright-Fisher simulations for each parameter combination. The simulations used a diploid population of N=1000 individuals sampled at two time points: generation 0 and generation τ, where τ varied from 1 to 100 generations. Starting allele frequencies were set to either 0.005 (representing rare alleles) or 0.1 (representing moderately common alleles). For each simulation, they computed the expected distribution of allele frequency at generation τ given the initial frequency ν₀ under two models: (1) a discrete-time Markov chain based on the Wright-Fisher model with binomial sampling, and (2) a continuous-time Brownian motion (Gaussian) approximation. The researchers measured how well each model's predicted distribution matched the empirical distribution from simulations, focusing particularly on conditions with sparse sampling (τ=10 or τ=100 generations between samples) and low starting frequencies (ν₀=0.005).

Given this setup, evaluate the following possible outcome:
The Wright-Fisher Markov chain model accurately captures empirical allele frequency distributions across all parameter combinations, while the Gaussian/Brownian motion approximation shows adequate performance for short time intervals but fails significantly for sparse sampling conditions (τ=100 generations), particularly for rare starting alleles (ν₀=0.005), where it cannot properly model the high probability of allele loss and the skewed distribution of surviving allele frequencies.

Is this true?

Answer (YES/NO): NO